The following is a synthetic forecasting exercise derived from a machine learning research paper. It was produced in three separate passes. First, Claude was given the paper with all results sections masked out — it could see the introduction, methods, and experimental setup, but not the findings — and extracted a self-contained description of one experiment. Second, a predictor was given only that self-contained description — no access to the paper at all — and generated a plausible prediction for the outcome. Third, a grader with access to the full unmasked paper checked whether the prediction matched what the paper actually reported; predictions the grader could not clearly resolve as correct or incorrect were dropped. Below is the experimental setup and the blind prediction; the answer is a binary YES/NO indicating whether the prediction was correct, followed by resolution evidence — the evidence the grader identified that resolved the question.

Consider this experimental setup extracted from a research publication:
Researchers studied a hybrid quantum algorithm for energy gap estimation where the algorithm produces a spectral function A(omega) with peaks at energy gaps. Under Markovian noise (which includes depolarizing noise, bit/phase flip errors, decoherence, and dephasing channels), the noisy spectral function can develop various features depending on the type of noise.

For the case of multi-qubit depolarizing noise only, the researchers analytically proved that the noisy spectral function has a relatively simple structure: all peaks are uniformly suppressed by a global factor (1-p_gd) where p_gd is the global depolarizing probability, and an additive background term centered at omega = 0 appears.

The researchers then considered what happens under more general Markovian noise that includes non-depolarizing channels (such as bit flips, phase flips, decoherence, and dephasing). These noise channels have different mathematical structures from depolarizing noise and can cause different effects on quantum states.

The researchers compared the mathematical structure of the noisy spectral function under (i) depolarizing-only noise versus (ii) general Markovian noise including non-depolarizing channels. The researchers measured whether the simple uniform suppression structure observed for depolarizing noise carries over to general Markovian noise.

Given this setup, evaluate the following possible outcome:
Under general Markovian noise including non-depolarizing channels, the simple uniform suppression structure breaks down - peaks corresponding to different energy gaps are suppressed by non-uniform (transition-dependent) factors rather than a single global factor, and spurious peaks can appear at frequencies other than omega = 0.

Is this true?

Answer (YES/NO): NO